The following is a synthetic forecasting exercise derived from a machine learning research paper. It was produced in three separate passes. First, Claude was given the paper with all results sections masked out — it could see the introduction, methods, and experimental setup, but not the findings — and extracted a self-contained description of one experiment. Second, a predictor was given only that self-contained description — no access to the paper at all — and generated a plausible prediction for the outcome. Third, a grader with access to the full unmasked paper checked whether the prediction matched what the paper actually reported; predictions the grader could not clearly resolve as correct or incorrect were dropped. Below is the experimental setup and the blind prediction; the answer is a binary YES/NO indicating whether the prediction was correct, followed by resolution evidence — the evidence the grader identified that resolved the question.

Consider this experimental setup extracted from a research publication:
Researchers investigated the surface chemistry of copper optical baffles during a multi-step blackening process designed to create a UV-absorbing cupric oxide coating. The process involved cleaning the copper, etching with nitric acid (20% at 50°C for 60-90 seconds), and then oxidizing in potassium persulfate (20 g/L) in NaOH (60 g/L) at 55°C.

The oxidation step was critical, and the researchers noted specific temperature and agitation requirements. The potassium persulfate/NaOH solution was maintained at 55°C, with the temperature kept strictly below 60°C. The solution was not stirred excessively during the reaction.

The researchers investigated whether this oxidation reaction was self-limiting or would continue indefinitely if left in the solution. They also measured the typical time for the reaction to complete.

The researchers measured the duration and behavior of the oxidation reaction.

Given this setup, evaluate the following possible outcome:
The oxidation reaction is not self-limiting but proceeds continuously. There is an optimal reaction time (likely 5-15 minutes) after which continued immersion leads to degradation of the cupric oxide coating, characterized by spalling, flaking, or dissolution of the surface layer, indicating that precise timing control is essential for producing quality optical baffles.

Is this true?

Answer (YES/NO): NO